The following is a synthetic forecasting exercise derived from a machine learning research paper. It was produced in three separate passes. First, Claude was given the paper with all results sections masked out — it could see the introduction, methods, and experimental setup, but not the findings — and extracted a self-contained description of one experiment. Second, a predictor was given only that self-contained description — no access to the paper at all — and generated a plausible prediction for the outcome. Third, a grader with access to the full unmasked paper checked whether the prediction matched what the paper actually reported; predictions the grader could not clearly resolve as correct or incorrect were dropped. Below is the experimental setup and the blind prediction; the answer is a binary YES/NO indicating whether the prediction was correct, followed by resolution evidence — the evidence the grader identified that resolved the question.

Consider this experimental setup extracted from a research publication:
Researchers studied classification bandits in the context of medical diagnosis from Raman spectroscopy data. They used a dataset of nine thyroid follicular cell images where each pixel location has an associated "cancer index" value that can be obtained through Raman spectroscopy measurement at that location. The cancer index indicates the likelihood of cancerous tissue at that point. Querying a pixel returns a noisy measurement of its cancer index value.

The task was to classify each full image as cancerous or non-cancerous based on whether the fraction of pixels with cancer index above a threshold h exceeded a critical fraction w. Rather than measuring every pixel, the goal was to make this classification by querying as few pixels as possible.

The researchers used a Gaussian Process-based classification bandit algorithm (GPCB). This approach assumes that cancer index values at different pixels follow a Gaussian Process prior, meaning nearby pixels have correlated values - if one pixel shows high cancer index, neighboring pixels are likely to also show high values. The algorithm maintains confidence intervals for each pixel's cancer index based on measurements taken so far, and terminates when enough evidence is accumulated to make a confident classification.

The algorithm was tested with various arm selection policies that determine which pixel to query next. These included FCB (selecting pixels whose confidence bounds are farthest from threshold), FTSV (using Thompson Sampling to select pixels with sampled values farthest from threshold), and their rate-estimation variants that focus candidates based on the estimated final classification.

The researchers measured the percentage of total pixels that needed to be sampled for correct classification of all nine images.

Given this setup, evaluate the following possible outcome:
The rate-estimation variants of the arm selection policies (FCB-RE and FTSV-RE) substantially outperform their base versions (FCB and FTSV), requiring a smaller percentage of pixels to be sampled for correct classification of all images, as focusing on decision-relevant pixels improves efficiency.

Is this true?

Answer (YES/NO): NO